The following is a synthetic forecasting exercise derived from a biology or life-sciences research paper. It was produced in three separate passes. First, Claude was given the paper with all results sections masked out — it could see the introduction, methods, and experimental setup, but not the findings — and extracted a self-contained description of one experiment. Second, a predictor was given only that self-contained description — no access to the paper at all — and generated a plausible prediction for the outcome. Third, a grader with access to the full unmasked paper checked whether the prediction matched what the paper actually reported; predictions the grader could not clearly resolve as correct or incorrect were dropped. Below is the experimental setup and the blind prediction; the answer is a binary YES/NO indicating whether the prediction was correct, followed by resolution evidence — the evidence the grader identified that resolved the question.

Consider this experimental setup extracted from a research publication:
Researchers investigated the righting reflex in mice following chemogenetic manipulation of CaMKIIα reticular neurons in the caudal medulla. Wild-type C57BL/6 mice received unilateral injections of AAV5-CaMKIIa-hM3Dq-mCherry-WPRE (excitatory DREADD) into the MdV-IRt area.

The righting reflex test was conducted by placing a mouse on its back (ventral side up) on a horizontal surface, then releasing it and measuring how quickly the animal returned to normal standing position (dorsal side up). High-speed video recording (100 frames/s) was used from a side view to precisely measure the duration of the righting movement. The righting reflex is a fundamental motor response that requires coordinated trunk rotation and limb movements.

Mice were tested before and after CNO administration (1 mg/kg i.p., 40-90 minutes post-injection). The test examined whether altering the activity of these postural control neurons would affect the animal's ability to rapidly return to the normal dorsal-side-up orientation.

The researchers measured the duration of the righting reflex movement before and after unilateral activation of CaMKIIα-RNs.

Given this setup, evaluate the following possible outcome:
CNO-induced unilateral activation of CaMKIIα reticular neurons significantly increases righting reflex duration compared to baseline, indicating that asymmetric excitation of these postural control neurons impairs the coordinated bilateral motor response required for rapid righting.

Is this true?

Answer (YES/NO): NO